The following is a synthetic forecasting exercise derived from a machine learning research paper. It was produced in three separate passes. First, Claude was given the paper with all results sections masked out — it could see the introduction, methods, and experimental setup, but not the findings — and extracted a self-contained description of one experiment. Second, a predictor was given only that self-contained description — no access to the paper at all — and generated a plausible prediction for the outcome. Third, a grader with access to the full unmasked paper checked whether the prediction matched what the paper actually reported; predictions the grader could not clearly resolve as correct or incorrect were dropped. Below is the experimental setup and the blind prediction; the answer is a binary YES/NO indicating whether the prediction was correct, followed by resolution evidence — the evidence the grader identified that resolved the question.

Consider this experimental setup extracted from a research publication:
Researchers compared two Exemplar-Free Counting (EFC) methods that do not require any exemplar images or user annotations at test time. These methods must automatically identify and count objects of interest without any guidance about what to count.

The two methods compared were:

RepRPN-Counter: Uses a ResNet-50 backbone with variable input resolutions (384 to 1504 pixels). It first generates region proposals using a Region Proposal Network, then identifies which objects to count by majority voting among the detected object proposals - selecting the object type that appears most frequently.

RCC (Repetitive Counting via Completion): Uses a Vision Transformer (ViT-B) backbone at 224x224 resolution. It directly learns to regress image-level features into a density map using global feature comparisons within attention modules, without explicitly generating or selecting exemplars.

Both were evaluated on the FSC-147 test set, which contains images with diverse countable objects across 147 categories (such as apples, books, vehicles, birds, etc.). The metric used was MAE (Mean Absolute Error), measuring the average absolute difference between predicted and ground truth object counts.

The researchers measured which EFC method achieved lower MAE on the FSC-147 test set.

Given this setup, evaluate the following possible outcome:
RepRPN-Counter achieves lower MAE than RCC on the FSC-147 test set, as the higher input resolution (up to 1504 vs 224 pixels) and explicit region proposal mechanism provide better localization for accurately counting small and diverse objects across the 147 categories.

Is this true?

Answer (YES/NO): NO